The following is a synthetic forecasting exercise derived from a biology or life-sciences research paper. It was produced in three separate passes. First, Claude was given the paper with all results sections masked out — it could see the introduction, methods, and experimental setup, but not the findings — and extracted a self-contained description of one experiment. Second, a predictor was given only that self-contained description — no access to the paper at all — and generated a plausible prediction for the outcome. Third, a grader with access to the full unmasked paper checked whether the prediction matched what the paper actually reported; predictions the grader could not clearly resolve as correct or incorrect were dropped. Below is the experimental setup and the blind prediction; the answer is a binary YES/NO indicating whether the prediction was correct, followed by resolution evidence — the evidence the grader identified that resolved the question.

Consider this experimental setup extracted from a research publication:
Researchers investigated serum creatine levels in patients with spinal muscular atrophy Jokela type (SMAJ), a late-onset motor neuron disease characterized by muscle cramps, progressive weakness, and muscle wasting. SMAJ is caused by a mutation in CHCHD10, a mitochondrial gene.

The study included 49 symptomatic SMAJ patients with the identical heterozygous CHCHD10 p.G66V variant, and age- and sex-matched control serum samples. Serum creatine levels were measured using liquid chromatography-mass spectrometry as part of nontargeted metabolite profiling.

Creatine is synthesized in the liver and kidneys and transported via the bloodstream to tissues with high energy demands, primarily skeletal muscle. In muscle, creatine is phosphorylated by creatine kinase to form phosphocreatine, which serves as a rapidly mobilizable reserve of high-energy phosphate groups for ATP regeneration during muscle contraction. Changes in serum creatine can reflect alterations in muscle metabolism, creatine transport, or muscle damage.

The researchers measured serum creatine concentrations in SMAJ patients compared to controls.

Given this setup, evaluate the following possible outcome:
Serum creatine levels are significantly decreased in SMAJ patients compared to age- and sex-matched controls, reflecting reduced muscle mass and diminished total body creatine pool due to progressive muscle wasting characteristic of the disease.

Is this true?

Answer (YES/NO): NO